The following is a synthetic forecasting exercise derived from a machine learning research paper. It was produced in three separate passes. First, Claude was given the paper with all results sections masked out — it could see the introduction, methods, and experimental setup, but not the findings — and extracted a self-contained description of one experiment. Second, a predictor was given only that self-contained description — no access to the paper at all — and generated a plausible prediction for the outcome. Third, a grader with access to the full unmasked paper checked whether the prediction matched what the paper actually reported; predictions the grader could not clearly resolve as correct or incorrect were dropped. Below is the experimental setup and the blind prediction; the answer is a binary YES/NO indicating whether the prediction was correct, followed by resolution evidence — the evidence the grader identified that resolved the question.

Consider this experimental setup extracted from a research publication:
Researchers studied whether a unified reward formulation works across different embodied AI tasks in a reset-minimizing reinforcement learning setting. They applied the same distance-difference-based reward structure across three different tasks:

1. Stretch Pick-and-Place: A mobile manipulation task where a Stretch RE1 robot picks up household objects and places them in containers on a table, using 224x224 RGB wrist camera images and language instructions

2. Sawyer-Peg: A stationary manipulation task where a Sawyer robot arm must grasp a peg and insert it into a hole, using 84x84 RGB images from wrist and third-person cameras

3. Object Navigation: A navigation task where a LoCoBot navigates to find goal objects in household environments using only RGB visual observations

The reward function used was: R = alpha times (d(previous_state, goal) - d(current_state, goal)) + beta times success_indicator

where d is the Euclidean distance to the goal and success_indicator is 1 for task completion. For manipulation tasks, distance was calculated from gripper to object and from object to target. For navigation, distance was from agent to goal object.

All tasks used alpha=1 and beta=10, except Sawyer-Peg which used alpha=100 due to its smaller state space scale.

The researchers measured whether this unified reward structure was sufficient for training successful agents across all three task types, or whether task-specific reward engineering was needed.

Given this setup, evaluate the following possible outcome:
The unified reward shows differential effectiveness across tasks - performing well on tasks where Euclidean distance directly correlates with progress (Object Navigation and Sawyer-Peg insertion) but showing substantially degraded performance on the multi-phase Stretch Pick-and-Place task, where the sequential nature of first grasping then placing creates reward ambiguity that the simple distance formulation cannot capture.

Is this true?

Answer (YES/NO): NO